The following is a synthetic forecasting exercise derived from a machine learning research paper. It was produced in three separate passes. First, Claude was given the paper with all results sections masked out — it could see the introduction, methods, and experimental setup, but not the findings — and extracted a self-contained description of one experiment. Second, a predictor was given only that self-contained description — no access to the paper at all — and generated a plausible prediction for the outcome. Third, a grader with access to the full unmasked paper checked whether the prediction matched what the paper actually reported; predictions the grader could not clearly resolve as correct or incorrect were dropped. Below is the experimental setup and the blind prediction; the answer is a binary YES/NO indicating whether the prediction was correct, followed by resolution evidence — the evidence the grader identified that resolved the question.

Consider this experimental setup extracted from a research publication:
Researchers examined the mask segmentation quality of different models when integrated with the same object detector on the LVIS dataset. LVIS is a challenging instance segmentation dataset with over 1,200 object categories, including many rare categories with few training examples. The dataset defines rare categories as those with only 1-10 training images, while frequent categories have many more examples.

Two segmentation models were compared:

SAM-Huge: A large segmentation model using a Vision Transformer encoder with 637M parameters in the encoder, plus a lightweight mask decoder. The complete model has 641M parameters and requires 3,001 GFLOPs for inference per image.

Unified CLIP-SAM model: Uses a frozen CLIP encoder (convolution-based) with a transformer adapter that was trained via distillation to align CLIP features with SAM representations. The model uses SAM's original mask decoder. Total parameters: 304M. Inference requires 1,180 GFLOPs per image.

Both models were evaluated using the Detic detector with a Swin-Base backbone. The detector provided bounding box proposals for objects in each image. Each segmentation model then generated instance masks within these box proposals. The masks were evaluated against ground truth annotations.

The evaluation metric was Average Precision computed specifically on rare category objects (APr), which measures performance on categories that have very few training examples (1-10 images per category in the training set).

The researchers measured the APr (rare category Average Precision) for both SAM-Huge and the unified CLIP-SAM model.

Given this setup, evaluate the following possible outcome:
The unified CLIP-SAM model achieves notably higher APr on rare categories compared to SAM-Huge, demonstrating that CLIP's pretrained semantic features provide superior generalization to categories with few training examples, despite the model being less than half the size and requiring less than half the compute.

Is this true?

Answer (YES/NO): NO